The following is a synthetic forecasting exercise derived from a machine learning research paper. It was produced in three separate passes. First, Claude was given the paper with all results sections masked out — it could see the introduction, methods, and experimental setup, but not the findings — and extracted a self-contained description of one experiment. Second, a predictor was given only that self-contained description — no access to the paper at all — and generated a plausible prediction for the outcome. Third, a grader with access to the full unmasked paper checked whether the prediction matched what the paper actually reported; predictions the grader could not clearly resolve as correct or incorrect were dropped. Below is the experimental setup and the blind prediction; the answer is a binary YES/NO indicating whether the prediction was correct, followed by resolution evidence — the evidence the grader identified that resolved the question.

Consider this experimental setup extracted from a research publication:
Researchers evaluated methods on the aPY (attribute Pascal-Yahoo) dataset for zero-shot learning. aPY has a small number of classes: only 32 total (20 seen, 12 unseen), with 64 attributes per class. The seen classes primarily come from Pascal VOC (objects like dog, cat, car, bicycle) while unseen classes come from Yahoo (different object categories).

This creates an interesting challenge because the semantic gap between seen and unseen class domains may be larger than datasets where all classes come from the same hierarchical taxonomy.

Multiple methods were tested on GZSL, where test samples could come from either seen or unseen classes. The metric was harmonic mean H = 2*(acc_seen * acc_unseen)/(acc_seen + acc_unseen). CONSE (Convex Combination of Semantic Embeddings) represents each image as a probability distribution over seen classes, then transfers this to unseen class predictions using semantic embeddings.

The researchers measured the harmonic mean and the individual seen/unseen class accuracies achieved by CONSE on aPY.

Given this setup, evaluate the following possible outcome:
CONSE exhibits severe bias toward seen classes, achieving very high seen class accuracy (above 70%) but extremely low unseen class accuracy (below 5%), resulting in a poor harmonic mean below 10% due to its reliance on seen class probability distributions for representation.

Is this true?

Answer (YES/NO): YES